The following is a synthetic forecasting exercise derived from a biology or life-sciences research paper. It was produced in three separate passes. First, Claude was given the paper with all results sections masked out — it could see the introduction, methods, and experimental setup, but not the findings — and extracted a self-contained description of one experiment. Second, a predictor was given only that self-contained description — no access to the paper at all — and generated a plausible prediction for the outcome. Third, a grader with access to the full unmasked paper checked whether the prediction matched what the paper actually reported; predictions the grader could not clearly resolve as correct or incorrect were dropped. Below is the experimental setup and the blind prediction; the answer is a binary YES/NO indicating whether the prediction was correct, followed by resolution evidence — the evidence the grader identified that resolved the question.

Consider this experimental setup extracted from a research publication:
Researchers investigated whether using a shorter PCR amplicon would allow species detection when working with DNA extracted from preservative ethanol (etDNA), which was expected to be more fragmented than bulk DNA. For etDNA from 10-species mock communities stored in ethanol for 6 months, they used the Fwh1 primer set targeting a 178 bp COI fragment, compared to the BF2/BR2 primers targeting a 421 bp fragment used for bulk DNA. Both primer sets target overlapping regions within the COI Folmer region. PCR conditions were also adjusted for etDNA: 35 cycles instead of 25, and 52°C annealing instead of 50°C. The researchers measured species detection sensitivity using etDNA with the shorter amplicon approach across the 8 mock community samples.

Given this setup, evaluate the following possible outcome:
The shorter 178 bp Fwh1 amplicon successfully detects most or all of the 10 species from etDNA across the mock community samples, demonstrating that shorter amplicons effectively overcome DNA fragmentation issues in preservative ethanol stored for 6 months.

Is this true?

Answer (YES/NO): NO